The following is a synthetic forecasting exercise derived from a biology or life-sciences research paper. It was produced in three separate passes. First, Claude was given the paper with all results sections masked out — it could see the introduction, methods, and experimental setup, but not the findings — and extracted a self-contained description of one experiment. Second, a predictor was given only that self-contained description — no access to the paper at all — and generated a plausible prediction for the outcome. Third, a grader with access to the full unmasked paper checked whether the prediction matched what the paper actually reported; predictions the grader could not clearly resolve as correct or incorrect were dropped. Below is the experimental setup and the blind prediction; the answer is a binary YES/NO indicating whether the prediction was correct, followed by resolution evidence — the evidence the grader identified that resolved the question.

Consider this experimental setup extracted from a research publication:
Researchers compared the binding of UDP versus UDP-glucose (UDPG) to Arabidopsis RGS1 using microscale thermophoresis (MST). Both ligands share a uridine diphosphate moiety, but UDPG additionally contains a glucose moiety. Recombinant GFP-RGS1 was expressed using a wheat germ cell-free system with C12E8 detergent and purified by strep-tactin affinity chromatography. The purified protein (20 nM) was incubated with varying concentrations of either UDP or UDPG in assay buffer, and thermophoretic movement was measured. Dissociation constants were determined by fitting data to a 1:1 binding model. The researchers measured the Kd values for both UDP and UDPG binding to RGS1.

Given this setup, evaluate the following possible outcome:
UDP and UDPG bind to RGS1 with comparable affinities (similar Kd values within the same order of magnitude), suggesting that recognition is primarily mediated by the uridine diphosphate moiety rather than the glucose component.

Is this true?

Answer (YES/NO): NO